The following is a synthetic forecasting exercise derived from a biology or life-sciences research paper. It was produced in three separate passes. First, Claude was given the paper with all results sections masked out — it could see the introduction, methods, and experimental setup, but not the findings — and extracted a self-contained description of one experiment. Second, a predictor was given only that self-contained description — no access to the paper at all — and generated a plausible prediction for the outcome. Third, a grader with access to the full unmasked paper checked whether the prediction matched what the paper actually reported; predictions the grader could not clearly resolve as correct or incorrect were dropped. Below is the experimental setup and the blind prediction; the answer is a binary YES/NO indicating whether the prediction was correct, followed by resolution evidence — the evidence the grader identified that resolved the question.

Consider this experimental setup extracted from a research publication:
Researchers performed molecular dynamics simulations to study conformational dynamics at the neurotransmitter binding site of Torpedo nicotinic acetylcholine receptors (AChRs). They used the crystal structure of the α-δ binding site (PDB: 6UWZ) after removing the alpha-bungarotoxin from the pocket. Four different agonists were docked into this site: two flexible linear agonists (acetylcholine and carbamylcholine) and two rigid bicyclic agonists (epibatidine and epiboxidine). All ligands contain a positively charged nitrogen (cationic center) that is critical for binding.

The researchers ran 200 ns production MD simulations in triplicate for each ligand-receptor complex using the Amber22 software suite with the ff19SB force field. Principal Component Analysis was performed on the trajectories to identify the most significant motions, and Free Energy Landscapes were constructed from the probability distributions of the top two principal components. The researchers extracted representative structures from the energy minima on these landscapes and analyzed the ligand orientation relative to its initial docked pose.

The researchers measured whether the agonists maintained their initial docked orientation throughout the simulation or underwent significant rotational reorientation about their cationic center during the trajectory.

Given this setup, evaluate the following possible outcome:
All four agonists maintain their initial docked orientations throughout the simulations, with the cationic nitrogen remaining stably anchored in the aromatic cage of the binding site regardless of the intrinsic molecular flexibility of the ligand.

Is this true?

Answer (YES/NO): NO